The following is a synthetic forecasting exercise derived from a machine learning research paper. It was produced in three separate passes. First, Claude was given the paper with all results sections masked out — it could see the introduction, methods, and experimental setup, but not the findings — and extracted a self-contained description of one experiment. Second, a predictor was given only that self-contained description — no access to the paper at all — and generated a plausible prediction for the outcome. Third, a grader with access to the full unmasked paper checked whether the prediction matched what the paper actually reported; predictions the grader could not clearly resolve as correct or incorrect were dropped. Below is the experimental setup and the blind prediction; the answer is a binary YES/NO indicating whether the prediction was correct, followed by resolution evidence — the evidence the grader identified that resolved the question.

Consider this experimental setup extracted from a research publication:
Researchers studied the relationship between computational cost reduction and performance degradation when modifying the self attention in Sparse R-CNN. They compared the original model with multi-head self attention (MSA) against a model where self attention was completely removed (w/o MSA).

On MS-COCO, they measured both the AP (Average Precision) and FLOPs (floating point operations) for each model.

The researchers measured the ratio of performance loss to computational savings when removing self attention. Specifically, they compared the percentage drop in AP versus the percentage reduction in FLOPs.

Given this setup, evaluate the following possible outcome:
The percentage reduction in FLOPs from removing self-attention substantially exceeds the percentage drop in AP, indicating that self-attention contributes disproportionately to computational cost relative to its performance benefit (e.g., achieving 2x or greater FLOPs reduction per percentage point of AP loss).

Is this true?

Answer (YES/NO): NO